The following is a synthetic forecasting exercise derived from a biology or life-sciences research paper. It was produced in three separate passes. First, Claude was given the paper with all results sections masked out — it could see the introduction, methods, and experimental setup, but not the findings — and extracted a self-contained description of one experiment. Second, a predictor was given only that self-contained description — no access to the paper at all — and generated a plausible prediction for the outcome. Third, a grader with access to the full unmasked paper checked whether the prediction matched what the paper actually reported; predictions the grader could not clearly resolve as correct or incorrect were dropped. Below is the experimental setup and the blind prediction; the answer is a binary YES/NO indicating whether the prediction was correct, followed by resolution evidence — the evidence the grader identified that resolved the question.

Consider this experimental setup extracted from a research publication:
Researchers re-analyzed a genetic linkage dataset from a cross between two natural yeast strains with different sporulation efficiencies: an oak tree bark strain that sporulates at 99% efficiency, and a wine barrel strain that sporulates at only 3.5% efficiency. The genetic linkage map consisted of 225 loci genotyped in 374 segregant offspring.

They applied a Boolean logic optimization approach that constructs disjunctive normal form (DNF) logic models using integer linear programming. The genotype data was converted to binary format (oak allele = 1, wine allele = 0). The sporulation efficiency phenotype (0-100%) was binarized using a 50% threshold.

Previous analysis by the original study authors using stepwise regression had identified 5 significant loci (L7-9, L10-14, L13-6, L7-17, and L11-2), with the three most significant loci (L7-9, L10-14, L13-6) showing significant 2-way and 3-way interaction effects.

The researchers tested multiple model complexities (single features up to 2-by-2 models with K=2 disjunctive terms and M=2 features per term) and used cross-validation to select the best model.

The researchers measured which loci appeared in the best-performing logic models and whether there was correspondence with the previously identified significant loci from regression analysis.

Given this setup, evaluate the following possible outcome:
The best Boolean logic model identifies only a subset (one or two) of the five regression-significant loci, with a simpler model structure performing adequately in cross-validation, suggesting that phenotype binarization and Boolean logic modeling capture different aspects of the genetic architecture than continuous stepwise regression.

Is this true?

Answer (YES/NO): NO